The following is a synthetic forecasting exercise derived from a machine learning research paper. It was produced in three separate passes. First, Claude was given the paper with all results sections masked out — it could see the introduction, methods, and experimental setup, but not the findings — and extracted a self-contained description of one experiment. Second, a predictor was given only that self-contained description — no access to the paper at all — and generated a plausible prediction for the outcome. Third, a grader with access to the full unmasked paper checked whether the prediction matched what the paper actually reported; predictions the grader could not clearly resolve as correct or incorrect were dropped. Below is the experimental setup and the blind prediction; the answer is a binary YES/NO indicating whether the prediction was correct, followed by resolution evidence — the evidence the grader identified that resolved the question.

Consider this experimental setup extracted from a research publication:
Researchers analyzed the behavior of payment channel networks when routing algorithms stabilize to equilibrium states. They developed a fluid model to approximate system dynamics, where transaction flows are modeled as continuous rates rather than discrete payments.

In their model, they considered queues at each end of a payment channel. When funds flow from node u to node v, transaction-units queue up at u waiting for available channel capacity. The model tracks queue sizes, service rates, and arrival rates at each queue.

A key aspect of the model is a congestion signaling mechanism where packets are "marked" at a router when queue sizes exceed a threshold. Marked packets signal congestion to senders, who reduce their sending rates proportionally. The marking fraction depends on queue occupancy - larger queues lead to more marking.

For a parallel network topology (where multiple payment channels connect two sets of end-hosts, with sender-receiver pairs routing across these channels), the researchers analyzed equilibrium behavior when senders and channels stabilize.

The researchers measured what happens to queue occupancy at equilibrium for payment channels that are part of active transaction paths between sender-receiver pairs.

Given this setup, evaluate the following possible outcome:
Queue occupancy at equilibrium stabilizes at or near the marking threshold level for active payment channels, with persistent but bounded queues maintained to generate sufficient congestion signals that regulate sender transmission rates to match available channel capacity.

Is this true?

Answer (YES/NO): NO